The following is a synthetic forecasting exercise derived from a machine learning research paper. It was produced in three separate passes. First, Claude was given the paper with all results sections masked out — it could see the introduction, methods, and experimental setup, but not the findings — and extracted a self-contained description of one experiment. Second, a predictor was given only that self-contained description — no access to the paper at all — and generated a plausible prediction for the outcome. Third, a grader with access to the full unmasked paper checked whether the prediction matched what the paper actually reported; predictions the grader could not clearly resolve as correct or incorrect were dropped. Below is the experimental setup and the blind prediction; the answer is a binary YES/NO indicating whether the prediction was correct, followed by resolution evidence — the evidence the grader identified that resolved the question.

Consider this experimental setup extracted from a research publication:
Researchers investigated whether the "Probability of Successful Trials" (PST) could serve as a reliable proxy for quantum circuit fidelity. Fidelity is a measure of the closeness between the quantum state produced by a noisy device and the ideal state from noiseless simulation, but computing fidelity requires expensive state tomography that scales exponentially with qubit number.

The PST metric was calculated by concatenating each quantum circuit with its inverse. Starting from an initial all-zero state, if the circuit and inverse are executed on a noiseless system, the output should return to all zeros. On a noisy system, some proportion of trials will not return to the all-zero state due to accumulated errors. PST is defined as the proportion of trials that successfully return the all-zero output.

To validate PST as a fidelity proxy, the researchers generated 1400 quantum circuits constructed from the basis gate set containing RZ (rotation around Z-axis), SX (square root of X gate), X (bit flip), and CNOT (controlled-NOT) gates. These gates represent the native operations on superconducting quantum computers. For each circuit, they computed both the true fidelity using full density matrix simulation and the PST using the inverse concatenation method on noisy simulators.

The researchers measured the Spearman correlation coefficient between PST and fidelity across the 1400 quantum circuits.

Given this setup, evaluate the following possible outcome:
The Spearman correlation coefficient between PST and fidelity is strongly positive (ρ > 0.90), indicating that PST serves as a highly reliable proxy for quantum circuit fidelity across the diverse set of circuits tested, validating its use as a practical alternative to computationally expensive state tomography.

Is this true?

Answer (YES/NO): YES